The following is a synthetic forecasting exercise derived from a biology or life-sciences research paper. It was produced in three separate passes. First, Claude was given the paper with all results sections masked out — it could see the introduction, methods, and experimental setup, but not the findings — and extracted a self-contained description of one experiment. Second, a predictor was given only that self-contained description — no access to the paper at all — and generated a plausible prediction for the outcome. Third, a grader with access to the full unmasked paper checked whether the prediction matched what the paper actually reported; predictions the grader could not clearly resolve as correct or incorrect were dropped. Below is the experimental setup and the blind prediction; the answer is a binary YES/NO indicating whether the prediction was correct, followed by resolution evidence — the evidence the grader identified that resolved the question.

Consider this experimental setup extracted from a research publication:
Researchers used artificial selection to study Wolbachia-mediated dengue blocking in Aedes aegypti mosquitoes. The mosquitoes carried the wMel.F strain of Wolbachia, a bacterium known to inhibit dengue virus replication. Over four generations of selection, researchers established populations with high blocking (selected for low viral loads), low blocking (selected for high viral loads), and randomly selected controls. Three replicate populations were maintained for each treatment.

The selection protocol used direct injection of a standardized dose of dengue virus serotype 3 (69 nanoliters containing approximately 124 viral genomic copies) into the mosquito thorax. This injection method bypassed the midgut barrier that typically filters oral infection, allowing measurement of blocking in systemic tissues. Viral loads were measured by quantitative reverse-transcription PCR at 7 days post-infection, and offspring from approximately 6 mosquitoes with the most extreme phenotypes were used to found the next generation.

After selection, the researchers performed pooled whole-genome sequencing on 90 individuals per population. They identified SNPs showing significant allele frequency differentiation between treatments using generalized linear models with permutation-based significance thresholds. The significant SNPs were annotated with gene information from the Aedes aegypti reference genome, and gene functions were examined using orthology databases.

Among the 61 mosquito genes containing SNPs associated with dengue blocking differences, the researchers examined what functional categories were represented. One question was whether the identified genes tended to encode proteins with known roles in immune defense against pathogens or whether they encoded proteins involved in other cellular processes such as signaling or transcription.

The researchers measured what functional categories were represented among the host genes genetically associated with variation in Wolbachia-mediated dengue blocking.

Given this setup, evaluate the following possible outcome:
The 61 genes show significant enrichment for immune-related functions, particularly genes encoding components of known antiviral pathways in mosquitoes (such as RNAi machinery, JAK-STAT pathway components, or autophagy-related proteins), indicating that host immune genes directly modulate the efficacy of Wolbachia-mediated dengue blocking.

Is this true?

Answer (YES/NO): NO